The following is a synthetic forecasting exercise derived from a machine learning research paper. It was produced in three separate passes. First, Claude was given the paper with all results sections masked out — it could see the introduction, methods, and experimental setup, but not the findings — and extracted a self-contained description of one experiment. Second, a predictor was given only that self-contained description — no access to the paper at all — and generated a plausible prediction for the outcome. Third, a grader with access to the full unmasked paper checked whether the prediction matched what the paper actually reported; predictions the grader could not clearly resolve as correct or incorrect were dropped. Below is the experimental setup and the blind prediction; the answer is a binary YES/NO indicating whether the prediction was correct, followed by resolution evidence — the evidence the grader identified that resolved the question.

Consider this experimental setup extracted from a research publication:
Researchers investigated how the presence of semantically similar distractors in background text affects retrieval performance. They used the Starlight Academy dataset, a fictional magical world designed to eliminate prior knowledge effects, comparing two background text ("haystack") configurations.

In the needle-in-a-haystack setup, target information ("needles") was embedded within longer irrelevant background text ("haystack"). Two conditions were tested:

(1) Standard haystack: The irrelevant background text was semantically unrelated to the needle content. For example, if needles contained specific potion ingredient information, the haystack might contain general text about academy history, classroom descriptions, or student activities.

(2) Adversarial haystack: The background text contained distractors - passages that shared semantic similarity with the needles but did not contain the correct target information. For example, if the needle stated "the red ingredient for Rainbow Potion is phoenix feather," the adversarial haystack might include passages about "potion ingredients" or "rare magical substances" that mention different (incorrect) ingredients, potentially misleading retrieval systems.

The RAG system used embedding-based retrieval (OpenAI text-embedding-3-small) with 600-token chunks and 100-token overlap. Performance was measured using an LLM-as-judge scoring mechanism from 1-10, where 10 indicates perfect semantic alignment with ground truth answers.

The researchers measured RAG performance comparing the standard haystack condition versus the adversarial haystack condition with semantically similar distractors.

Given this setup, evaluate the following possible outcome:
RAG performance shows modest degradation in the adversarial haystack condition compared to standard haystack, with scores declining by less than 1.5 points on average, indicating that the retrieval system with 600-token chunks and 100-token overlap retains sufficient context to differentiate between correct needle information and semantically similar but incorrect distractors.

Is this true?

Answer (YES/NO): NO